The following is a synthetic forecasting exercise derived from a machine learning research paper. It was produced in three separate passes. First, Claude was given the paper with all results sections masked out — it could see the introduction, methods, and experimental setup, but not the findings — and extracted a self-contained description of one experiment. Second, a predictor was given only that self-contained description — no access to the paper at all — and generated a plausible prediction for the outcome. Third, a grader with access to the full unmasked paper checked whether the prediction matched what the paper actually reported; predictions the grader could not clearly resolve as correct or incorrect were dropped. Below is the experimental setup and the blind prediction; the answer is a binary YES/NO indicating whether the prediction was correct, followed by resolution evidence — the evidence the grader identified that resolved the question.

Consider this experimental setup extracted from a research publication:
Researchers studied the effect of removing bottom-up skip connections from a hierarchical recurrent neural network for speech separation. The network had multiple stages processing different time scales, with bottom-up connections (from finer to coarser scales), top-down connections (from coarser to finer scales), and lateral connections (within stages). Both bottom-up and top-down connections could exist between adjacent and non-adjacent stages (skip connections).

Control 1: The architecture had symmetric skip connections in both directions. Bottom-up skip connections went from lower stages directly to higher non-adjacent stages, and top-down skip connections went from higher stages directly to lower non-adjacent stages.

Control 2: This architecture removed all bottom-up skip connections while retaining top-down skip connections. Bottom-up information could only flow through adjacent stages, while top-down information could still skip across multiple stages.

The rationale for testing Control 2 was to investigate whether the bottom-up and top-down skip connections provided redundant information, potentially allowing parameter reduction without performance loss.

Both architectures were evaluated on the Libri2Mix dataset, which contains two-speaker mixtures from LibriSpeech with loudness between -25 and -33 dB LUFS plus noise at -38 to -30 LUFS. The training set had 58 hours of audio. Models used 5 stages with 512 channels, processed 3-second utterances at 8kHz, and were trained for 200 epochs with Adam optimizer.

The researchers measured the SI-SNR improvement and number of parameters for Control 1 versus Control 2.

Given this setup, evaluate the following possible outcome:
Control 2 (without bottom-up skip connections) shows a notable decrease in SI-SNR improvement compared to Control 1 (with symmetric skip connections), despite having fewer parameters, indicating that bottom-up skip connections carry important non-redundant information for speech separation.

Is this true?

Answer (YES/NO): NO